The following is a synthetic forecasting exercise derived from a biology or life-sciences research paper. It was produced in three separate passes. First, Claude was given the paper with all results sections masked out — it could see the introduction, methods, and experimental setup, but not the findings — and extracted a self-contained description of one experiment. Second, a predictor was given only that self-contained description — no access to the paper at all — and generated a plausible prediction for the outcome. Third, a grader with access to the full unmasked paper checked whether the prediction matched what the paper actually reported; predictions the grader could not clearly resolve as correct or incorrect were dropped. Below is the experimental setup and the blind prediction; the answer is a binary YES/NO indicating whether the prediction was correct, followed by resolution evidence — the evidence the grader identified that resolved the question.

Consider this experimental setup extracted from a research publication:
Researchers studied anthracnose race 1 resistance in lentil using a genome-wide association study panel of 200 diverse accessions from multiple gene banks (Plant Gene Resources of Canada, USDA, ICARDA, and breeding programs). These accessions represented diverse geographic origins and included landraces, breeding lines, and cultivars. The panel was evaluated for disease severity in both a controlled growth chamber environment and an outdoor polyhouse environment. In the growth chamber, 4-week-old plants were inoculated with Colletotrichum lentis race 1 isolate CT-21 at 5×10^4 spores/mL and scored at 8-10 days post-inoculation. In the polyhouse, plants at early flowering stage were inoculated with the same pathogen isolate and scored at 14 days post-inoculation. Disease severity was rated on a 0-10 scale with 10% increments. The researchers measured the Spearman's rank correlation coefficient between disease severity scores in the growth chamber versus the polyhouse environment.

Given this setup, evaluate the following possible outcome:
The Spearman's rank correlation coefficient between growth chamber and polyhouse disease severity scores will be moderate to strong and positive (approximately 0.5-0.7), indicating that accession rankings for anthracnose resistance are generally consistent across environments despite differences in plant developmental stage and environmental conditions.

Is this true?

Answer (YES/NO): YES